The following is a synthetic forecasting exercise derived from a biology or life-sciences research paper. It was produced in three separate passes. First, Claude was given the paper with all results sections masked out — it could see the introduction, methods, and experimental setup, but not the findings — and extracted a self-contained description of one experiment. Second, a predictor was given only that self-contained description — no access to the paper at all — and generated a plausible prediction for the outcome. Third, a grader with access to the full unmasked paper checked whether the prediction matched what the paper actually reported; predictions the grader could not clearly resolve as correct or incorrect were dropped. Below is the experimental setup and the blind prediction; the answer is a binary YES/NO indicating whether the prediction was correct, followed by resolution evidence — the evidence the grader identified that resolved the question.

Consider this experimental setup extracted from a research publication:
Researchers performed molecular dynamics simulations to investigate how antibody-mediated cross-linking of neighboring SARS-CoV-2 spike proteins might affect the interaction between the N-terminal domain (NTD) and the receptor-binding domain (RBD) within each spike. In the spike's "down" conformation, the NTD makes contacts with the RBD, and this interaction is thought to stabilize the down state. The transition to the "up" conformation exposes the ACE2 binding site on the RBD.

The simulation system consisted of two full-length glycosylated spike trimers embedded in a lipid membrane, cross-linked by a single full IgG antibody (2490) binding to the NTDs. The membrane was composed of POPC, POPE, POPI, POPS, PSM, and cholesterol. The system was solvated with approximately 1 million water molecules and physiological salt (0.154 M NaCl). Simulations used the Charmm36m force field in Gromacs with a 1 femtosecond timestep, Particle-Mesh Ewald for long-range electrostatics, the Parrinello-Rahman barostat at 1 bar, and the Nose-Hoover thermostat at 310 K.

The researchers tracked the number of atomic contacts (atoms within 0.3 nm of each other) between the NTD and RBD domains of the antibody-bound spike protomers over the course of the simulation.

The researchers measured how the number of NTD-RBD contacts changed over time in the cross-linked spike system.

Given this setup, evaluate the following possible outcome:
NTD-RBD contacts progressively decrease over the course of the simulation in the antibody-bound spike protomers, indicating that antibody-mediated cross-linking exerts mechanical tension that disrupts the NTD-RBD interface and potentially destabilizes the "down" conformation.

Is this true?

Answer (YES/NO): YES